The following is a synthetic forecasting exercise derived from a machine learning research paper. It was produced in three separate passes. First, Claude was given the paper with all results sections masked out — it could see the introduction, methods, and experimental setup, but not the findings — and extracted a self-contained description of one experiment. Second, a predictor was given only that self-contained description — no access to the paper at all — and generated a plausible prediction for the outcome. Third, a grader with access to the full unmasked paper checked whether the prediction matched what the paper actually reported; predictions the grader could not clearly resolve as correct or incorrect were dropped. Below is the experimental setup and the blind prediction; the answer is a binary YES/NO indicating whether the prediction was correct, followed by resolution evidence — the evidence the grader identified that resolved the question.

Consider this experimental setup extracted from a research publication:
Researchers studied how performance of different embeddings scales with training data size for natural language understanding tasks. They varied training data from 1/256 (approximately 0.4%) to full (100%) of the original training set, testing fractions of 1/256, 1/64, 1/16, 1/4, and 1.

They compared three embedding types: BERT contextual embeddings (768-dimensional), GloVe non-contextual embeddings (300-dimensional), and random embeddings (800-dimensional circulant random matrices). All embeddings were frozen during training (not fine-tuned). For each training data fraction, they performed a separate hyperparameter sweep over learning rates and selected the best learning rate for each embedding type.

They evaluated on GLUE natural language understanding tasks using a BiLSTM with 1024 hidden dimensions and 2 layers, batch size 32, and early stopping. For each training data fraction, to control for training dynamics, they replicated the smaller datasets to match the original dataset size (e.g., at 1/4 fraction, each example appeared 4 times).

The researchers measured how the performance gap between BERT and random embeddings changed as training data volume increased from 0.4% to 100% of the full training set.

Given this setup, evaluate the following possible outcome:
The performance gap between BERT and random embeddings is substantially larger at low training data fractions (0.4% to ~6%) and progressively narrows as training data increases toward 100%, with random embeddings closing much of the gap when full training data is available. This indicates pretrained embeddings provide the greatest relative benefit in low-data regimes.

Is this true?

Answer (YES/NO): YES